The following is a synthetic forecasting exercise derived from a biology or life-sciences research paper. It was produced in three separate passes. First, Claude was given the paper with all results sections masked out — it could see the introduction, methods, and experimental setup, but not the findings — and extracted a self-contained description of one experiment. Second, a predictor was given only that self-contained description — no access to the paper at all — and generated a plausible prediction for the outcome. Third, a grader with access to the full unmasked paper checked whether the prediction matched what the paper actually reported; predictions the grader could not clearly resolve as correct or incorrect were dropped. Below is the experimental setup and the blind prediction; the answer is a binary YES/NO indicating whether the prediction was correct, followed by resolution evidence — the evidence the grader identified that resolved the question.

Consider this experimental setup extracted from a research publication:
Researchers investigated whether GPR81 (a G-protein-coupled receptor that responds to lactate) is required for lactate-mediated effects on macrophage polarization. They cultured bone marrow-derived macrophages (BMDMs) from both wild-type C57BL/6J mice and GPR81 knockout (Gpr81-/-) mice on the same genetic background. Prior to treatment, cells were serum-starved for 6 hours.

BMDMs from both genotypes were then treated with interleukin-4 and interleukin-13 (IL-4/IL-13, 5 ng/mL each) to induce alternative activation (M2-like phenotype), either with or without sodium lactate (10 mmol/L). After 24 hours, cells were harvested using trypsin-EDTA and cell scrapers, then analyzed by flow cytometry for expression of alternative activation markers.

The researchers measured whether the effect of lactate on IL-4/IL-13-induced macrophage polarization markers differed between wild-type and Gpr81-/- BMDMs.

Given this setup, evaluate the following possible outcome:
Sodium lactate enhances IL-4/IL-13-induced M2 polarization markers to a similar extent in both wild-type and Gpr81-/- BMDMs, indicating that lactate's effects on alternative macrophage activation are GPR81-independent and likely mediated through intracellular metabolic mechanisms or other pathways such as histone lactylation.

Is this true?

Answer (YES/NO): NO